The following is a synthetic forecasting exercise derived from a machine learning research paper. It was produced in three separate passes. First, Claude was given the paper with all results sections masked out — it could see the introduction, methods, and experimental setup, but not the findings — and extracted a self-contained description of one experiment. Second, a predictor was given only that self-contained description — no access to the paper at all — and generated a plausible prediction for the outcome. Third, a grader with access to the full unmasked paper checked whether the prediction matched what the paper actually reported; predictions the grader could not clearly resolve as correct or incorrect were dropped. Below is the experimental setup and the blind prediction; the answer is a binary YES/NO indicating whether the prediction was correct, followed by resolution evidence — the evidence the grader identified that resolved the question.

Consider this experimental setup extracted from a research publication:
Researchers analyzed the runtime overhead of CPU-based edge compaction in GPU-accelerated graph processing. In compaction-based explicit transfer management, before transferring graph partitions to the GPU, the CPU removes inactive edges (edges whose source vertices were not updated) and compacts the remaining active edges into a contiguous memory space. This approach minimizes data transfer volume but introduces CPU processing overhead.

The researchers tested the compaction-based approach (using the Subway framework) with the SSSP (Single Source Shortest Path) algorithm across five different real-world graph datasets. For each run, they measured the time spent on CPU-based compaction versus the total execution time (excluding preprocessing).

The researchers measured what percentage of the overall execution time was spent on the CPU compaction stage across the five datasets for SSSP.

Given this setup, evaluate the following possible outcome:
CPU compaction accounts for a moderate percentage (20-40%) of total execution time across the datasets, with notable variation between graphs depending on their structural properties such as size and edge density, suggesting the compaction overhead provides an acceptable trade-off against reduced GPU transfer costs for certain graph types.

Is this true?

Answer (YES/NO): NO